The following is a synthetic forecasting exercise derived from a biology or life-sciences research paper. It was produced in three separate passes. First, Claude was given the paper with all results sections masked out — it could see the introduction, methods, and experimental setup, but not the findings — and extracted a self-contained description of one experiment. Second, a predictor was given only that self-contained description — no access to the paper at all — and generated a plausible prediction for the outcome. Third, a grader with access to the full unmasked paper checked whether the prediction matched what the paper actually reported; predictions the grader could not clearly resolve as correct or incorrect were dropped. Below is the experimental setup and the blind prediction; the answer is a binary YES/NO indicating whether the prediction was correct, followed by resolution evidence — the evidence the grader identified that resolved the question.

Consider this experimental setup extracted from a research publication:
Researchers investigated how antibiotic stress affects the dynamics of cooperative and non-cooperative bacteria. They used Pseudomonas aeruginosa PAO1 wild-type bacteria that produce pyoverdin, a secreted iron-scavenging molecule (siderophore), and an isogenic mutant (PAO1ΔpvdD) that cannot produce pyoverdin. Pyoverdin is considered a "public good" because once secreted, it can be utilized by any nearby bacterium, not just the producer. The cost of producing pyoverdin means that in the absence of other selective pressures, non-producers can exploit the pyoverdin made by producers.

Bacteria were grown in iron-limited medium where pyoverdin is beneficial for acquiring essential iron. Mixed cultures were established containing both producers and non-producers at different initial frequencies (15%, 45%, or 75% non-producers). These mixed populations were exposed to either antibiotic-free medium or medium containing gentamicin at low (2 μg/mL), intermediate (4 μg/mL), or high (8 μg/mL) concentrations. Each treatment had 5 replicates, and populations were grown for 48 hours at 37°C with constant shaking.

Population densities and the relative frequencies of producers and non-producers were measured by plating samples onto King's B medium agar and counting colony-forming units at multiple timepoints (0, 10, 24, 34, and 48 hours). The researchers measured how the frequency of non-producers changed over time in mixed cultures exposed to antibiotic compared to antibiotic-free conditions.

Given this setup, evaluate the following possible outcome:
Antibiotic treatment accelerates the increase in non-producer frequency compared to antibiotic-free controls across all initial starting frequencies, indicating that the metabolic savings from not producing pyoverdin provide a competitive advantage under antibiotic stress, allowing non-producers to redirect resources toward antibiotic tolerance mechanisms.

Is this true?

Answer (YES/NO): YES